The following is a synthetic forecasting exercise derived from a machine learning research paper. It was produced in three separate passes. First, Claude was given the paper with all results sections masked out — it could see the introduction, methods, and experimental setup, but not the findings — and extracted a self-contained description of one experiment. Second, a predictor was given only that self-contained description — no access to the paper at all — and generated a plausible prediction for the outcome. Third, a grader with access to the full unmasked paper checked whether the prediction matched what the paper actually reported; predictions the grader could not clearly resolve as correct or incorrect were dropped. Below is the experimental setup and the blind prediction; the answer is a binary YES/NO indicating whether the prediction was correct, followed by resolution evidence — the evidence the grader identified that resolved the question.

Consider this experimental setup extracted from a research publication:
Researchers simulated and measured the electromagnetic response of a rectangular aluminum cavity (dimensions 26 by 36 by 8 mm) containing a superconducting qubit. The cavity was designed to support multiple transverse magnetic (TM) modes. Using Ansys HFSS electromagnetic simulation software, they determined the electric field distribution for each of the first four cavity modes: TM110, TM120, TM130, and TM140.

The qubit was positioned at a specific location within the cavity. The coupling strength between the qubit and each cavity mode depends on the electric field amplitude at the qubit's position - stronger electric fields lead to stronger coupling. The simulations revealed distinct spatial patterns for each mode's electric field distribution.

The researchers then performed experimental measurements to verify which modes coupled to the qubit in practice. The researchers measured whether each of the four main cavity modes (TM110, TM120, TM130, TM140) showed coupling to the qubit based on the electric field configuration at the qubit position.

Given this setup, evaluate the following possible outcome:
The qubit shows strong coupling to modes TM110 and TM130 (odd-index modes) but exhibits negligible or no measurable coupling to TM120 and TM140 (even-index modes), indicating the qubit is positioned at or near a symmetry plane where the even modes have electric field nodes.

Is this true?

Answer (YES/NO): NO